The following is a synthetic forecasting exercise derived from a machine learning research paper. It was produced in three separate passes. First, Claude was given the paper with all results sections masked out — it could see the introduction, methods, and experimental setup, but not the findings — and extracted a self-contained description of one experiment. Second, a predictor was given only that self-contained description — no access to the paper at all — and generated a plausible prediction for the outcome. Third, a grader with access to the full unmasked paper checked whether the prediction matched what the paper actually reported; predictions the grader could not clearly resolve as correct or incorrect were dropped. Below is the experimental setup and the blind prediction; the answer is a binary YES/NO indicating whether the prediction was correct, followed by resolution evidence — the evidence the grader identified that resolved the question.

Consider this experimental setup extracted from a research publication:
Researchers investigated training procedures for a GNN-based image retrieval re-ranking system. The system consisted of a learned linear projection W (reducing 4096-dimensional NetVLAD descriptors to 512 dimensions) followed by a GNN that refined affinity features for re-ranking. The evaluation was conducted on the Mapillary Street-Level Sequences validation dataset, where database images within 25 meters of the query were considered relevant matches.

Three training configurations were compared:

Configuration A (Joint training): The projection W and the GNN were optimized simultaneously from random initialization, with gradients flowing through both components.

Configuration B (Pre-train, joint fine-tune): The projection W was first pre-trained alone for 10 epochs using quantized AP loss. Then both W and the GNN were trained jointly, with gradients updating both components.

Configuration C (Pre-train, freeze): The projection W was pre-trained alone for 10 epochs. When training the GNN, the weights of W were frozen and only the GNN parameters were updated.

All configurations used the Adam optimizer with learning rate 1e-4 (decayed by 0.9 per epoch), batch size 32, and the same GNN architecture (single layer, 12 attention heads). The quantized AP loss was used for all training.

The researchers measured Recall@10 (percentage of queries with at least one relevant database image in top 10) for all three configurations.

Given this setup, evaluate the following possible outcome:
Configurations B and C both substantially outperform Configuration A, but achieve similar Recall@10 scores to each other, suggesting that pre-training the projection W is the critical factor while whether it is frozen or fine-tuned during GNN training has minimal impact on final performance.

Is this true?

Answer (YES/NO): NO